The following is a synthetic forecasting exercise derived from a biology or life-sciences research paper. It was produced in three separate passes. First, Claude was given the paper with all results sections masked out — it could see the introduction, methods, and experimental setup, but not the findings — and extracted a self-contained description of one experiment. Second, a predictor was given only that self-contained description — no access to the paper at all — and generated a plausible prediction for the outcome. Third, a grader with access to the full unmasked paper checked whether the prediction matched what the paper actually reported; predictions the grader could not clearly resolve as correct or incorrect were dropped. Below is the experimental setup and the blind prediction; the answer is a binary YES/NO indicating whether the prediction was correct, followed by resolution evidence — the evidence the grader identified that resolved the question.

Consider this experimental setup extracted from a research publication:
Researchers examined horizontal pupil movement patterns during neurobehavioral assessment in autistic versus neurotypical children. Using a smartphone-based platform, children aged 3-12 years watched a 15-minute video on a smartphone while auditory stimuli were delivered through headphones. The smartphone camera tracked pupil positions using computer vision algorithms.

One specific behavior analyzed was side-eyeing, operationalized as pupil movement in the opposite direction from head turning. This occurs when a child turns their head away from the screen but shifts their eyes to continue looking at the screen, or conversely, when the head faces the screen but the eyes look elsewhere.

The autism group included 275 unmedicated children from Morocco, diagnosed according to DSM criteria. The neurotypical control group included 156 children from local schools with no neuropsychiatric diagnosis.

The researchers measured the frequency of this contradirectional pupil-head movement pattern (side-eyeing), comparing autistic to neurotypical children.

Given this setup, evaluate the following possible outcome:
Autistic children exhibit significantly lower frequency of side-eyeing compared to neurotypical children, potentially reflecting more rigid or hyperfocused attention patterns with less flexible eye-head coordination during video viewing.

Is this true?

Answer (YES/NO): NO